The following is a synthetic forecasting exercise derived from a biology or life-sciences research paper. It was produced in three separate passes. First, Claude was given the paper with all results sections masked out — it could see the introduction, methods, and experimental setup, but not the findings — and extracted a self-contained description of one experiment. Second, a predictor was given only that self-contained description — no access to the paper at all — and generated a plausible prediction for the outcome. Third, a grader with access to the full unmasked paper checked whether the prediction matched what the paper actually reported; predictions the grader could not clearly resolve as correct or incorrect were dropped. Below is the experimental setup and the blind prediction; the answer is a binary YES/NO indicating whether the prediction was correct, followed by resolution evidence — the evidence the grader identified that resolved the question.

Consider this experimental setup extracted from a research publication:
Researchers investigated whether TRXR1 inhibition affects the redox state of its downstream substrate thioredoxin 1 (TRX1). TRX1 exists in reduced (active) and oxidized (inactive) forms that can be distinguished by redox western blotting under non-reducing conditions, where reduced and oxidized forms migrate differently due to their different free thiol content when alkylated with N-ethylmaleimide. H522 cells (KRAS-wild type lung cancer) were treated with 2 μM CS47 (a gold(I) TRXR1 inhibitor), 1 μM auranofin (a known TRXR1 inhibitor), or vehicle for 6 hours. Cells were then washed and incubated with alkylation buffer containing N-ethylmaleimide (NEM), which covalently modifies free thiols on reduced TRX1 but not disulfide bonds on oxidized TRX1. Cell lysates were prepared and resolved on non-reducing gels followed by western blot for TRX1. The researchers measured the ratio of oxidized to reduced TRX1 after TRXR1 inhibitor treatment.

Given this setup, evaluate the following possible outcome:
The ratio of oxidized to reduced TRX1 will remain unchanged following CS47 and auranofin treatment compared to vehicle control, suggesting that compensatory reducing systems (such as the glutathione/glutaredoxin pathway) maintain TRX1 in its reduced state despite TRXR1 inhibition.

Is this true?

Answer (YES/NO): NO